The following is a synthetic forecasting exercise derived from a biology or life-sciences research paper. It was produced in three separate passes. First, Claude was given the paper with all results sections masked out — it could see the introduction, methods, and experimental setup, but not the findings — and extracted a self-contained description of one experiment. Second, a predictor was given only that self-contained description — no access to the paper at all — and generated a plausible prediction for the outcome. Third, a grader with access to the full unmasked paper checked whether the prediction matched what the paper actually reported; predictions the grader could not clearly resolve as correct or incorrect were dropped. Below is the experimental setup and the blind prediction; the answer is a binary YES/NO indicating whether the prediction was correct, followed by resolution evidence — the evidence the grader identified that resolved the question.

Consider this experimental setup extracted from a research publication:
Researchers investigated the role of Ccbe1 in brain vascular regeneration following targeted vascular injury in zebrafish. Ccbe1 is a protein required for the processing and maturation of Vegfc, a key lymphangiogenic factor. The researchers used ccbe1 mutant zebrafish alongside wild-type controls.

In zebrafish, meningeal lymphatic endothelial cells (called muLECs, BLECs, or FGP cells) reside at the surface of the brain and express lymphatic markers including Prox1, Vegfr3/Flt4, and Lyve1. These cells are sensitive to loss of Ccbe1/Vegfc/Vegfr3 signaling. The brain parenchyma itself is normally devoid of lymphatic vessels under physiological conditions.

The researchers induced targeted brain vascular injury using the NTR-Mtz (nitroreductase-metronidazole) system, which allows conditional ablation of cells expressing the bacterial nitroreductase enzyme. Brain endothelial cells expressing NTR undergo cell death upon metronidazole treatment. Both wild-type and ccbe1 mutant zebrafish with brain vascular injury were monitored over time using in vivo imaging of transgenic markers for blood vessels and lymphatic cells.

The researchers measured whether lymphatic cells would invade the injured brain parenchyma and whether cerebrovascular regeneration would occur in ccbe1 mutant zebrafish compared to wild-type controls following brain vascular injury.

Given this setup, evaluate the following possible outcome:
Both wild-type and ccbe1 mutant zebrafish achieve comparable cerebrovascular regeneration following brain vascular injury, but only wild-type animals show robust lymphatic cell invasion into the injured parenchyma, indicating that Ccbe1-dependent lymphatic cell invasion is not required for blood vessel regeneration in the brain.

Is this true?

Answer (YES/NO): NO